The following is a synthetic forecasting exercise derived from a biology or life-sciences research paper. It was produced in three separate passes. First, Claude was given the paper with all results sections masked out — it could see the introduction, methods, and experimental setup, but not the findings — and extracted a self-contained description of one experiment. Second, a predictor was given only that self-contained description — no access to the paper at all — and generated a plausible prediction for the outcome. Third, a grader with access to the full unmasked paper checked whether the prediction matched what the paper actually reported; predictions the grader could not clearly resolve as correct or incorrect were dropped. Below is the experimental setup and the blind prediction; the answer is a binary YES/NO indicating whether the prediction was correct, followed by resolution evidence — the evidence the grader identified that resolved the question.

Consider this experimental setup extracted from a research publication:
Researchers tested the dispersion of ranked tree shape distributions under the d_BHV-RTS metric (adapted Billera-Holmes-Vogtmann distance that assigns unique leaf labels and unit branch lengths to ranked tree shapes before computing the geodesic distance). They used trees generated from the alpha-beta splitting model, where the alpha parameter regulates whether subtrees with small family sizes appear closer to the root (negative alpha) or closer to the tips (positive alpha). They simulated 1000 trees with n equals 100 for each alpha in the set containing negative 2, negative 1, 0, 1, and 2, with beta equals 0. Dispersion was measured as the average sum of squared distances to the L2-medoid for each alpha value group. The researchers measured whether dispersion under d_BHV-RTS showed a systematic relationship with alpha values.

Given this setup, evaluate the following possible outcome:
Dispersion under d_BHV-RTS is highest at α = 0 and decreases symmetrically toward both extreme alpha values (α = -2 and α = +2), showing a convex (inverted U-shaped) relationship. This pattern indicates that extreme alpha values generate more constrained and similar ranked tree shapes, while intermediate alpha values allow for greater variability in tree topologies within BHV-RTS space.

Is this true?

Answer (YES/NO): NO